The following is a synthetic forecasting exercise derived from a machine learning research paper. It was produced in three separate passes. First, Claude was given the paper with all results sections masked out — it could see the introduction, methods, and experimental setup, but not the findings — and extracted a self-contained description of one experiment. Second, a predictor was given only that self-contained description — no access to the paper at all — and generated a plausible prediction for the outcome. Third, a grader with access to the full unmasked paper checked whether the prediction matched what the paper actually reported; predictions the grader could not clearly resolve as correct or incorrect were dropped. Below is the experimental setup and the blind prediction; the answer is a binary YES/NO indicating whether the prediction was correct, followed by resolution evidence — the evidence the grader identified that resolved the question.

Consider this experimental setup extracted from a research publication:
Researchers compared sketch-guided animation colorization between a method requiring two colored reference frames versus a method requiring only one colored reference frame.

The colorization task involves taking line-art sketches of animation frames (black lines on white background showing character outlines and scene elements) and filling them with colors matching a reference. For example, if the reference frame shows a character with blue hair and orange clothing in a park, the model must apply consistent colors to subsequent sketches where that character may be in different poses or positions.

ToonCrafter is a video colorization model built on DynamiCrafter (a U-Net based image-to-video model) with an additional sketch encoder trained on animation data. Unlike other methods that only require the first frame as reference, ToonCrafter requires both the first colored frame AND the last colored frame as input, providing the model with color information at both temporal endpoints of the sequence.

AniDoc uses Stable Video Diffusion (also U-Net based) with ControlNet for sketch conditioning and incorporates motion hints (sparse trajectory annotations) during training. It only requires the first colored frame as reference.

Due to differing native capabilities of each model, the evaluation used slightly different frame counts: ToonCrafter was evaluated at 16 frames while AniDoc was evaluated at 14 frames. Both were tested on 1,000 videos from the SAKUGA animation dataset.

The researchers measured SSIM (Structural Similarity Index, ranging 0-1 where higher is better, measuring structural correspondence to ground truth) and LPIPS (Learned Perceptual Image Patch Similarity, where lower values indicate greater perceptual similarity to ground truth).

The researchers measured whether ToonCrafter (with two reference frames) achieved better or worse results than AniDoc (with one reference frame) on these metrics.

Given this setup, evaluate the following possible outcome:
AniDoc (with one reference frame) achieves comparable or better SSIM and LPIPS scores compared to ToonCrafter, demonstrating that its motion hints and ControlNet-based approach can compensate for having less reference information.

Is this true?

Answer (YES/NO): YES